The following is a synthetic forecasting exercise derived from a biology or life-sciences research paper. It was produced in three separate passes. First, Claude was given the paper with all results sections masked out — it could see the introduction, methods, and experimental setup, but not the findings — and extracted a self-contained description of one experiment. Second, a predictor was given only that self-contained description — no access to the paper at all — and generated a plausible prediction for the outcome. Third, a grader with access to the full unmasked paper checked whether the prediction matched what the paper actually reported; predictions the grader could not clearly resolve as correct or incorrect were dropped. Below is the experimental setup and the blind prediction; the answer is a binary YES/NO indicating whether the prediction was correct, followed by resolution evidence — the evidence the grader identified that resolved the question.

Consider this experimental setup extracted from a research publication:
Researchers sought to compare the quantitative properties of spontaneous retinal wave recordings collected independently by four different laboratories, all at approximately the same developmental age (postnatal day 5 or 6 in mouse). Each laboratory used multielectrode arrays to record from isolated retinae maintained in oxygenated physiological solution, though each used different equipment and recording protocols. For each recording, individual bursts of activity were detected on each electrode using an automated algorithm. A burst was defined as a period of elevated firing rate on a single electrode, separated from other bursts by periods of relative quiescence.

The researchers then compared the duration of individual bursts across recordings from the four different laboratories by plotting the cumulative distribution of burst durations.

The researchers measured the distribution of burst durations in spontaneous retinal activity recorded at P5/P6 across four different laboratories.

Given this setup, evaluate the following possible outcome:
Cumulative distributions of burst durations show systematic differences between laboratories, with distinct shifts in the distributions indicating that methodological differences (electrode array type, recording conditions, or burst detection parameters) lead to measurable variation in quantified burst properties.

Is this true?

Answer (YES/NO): NO